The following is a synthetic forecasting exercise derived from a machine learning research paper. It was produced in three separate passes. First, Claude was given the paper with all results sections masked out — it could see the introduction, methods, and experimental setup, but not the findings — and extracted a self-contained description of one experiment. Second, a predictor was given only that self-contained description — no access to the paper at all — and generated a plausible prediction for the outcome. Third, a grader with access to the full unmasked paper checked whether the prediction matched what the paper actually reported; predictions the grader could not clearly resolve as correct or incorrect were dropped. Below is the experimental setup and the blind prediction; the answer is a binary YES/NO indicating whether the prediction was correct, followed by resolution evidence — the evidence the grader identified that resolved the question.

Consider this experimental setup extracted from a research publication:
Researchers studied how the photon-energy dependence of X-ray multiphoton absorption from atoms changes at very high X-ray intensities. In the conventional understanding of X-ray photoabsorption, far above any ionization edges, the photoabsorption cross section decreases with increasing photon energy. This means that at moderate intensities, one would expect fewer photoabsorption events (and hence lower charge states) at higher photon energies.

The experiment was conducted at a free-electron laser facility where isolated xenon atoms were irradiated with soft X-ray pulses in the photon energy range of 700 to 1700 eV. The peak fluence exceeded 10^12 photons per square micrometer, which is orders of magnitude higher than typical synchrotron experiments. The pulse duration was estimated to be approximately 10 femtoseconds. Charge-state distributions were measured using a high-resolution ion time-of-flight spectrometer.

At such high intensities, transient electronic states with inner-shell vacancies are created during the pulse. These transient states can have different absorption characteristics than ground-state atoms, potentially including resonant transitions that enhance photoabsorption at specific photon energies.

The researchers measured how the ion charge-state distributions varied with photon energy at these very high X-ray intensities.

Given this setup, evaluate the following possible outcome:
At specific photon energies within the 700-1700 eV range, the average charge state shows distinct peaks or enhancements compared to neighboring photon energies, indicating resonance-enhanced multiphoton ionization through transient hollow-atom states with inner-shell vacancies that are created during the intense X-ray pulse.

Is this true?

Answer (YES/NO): YES